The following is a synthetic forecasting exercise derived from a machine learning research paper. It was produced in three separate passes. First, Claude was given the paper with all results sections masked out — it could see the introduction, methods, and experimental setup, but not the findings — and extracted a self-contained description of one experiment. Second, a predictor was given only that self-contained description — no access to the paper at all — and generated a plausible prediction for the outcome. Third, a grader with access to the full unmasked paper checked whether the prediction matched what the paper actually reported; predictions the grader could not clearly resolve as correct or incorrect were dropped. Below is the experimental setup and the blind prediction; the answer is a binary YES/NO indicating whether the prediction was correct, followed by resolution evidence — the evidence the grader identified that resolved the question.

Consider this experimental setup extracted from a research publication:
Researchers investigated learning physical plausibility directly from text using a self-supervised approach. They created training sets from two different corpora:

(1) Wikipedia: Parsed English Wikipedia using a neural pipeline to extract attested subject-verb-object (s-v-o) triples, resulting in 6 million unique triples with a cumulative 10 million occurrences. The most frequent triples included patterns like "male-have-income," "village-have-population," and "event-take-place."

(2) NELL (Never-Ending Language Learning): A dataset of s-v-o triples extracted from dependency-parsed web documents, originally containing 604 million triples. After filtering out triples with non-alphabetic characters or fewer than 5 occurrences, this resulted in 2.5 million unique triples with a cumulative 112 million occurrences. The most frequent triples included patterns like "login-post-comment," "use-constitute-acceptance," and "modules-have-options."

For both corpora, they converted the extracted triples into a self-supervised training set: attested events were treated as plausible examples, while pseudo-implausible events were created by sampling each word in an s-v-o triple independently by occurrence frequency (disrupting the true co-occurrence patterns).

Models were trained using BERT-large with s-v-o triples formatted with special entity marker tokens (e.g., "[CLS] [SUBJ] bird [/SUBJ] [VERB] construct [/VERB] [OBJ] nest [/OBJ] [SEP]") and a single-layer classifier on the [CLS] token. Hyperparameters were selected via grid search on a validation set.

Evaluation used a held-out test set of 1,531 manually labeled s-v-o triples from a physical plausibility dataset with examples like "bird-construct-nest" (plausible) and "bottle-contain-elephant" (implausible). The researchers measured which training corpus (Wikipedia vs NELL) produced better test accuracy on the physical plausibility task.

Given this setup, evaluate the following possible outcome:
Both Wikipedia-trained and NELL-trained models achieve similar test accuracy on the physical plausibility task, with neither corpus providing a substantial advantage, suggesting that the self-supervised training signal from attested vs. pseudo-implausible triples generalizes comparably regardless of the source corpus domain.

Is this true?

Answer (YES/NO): NO